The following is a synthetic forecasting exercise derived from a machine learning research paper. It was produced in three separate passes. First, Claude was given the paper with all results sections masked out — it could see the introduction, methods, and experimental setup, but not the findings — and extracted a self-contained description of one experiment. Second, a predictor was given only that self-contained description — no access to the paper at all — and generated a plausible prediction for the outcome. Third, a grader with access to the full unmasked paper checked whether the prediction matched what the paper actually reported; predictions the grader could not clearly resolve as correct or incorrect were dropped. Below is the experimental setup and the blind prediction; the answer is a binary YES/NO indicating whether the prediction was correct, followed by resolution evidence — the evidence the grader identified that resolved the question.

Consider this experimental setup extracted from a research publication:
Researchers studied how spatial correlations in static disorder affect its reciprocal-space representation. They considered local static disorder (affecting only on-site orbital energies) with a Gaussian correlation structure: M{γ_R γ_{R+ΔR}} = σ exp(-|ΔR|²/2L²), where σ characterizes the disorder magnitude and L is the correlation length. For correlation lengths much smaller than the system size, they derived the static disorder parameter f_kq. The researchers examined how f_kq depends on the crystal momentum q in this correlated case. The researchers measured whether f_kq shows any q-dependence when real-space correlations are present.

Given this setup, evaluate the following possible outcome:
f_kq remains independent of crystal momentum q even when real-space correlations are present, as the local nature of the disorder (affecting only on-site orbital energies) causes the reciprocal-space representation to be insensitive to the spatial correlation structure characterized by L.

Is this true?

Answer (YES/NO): NO